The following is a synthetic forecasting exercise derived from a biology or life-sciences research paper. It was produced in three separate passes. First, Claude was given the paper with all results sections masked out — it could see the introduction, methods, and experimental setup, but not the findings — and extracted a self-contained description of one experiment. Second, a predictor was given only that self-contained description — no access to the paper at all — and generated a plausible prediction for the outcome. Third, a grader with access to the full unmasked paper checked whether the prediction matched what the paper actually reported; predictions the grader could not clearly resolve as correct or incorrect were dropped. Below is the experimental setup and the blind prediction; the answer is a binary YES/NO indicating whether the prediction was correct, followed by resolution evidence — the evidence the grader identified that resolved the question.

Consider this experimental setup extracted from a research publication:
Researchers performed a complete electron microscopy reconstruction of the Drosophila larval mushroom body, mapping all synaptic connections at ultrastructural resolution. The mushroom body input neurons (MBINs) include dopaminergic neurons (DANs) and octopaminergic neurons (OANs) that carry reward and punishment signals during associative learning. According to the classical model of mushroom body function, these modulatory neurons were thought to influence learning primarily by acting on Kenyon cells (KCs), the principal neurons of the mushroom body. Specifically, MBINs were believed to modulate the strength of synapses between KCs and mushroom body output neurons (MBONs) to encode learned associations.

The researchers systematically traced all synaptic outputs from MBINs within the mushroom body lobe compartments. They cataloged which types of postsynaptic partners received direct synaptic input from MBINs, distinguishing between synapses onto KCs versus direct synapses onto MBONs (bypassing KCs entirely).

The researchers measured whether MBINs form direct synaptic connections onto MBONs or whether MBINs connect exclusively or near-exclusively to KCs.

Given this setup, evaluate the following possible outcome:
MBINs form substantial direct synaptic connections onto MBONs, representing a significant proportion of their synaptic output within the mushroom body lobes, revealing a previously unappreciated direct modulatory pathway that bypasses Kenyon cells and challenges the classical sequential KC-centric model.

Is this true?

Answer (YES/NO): YES